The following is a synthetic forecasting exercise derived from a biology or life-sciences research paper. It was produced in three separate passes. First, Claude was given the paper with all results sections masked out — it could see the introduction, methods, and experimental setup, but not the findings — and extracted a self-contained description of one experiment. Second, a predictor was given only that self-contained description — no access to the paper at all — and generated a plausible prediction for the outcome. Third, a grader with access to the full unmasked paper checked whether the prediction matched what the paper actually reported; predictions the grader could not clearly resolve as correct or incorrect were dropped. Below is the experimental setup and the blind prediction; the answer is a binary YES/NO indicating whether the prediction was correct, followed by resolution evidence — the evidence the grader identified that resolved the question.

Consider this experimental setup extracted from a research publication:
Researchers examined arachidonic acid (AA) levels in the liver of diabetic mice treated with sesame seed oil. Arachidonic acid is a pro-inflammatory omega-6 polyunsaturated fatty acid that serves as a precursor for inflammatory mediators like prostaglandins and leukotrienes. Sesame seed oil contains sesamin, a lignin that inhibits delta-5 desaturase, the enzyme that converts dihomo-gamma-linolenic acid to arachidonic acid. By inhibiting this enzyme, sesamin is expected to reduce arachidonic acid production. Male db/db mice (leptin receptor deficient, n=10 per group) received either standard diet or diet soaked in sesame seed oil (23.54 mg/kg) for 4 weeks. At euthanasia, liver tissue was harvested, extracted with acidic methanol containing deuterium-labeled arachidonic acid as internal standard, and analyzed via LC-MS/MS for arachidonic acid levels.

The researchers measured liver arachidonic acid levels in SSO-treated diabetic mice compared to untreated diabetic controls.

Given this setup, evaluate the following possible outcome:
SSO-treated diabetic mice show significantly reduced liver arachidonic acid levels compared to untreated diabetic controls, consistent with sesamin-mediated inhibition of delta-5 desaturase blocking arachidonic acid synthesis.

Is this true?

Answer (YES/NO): NO